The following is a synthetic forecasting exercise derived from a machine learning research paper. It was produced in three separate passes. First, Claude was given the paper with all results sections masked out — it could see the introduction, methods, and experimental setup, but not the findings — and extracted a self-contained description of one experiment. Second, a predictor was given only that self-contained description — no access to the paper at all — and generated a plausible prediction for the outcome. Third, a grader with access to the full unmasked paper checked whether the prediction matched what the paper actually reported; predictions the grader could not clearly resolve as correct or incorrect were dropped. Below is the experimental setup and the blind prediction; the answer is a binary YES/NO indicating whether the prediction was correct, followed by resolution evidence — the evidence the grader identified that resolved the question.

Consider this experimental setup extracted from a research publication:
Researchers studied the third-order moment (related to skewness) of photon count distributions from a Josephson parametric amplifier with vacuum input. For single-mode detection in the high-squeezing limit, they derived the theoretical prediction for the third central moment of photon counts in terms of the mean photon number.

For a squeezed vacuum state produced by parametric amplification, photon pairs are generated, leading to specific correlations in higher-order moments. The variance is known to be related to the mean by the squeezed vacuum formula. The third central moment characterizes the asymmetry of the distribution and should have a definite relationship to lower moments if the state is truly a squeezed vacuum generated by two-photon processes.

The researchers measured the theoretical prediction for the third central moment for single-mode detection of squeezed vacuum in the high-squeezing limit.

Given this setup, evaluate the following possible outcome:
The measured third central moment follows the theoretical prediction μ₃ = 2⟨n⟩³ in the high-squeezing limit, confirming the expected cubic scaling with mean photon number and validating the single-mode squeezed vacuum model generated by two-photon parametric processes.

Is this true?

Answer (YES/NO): NO